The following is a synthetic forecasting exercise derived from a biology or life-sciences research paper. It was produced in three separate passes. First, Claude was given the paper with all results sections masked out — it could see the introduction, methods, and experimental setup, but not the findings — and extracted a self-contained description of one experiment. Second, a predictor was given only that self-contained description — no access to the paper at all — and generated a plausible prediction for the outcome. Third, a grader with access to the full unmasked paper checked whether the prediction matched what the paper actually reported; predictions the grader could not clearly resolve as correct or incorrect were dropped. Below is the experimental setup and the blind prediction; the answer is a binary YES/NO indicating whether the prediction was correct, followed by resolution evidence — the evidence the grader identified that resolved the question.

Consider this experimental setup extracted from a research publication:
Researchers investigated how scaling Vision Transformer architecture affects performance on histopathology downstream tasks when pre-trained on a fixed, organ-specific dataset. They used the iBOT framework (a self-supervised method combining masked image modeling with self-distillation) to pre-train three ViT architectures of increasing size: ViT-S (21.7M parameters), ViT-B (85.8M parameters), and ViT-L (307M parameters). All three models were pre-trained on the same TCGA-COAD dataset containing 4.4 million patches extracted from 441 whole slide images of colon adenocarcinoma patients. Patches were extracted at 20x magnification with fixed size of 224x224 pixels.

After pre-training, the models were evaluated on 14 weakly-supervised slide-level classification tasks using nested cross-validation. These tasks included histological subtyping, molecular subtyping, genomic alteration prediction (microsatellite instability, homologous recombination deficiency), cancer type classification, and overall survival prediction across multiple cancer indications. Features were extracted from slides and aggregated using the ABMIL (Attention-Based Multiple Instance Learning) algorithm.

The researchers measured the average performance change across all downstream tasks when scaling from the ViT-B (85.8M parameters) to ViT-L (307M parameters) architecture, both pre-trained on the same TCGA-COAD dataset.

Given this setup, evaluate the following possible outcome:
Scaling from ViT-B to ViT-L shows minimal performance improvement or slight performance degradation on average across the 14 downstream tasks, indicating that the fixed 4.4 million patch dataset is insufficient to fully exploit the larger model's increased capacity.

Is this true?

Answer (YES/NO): YES